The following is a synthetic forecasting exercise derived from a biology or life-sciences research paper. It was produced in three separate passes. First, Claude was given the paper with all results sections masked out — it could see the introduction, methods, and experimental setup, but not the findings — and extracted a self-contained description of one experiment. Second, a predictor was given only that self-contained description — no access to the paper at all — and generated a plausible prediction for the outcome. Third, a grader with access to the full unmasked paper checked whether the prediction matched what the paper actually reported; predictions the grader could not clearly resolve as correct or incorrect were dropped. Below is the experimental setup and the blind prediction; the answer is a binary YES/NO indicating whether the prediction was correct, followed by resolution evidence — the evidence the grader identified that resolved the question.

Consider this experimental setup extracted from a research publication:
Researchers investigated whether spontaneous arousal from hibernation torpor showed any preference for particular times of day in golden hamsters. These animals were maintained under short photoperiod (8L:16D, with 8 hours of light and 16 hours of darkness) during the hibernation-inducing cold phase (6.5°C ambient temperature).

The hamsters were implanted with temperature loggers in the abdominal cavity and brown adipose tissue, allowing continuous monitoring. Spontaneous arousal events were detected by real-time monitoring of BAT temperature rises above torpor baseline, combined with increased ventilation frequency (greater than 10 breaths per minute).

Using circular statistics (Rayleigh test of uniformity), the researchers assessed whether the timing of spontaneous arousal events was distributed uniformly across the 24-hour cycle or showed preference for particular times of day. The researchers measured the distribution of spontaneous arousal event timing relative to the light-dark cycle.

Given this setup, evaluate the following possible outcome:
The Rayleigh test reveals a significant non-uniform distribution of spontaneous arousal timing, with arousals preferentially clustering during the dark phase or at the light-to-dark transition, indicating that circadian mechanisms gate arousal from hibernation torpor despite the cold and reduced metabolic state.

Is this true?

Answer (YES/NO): NO